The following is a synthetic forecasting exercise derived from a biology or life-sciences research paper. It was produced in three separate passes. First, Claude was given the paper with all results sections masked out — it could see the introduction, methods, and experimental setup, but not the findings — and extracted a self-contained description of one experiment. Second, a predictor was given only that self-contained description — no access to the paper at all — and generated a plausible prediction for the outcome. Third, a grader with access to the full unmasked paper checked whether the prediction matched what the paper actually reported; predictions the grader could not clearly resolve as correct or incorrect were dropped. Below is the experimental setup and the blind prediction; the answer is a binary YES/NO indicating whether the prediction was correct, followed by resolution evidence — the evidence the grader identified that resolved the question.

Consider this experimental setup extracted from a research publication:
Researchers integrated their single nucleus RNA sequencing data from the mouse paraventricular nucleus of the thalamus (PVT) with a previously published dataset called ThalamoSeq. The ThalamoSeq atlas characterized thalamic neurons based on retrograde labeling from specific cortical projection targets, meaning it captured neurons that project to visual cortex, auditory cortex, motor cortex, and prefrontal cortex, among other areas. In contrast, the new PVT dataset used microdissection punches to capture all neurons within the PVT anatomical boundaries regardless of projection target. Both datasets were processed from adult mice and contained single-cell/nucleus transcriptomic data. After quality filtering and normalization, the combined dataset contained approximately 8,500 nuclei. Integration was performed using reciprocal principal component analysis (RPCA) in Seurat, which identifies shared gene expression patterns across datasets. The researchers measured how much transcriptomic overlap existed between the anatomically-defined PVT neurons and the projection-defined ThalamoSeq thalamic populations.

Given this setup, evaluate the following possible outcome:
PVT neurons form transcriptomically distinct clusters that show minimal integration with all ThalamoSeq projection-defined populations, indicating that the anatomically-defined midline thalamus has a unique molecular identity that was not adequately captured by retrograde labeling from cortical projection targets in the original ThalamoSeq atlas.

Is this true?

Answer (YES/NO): NO